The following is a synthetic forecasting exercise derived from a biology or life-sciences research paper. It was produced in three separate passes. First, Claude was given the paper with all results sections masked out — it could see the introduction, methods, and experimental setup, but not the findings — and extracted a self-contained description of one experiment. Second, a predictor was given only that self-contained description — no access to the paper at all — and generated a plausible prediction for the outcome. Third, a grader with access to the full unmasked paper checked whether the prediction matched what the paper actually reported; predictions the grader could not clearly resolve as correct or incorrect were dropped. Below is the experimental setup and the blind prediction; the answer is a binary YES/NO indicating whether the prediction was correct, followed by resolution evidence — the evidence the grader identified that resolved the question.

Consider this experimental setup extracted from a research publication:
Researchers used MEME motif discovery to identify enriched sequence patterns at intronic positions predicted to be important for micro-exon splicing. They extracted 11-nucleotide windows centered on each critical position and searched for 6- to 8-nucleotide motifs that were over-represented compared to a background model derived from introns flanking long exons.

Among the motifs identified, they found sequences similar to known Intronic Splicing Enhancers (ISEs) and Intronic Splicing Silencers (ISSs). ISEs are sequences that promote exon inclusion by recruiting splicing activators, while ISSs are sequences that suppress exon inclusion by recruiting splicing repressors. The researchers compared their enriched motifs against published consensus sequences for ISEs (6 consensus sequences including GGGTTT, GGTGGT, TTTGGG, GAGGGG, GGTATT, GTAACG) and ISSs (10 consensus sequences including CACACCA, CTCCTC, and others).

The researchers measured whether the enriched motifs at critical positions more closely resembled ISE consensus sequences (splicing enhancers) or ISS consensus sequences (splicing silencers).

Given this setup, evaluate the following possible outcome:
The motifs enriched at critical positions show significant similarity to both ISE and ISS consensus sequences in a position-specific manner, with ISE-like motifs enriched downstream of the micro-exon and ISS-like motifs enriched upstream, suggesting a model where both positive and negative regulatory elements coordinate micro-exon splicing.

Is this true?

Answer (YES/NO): NO